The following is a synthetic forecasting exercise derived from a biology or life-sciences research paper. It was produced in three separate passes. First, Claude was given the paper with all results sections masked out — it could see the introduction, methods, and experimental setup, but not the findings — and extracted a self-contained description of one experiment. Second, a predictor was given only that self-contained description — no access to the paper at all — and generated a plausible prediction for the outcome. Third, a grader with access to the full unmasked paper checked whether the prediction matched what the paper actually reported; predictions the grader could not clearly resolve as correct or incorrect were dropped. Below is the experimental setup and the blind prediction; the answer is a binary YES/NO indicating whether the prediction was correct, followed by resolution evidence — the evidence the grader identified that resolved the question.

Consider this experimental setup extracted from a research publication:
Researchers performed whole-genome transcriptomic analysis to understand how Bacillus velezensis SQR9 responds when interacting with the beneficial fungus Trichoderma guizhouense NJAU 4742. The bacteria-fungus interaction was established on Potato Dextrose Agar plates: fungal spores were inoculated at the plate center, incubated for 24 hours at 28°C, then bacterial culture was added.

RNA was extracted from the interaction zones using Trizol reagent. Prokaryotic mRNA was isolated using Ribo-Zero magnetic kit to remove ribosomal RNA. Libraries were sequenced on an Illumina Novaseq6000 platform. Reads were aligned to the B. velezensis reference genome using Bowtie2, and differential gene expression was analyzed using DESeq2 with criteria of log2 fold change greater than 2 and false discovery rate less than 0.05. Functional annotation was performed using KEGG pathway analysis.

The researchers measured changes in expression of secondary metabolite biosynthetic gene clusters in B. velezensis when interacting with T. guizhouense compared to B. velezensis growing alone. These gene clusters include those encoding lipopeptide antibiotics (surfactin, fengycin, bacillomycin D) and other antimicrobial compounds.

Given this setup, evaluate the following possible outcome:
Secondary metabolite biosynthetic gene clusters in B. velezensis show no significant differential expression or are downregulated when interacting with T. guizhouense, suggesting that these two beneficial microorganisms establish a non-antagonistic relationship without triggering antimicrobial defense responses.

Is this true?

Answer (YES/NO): NO